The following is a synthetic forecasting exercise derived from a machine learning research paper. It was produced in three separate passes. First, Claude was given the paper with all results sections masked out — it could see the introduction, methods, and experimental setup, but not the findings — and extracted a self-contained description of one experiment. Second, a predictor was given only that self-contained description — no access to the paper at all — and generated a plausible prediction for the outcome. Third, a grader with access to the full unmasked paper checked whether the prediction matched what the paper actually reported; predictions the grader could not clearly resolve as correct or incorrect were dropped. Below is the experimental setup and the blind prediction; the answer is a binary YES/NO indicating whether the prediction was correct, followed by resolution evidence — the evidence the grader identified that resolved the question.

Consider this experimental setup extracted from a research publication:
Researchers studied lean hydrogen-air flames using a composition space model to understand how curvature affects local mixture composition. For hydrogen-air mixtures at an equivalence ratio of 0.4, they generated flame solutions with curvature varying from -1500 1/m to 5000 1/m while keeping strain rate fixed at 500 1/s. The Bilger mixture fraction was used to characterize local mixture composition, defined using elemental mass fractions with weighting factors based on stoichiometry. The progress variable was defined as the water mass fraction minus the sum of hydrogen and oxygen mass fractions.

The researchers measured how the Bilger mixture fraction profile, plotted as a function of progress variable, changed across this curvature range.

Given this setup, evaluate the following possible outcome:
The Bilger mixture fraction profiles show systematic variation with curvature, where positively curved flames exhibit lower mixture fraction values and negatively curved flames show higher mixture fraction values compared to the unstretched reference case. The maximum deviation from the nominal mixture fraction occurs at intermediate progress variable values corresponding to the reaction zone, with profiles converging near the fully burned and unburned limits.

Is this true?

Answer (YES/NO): NO